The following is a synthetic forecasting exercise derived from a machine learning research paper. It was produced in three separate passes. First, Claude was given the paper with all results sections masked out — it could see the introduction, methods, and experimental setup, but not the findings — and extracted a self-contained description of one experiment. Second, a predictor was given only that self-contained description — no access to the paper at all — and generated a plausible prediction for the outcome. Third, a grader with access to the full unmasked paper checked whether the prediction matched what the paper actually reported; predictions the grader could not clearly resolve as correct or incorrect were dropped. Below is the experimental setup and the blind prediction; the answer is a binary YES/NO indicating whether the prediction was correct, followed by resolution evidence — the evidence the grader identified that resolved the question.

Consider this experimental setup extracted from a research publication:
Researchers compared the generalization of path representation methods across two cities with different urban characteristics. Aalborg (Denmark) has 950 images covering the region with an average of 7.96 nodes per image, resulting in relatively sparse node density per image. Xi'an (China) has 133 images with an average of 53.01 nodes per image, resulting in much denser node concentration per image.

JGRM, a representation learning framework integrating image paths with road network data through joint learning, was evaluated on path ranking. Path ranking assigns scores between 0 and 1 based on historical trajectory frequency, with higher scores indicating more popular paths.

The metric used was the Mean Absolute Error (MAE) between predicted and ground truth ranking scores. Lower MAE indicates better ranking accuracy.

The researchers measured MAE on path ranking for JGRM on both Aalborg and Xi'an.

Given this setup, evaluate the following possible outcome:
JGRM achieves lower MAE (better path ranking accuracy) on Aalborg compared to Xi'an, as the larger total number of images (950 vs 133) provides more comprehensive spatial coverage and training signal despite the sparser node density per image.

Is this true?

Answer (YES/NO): YES